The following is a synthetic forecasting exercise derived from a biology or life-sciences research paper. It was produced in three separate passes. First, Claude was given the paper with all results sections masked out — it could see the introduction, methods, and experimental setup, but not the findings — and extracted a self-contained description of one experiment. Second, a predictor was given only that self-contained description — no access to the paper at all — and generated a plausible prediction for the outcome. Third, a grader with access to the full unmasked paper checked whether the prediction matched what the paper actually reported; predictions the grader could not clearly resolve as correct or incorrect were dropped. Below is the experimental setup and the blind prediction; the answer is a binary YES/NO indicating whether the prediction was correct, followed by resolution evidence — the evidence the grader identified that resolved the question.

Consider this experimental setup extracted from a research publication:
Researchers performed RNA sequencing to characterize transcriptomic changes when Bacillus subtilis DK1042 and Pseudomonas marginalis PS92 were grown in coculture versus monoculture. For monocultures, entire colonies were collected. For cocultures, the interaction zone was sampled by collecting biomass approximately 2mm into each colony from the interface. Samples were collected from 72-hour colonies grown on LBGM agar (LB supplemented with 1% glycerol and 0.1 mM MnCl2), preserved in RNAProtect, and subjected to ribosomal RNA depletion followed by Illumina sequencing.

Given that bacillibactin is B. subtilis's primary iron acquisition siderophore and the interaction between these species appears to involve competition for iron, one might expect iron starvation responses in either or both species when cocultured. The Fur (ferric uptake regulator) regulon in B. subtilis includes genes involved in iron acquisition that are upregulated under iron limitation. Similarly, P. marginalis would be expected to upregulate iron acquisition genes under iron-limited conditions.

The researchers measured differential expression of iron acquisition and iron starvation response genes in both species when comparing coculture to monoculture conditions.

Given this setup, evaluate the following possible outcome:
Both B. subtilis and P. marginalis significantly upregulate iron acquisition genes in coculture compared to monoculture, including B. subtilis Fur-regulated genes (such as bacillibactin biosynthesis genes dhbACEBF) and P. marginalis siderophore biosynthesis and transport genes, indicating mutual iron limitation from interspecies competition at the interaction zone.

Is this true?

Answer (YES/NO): NO